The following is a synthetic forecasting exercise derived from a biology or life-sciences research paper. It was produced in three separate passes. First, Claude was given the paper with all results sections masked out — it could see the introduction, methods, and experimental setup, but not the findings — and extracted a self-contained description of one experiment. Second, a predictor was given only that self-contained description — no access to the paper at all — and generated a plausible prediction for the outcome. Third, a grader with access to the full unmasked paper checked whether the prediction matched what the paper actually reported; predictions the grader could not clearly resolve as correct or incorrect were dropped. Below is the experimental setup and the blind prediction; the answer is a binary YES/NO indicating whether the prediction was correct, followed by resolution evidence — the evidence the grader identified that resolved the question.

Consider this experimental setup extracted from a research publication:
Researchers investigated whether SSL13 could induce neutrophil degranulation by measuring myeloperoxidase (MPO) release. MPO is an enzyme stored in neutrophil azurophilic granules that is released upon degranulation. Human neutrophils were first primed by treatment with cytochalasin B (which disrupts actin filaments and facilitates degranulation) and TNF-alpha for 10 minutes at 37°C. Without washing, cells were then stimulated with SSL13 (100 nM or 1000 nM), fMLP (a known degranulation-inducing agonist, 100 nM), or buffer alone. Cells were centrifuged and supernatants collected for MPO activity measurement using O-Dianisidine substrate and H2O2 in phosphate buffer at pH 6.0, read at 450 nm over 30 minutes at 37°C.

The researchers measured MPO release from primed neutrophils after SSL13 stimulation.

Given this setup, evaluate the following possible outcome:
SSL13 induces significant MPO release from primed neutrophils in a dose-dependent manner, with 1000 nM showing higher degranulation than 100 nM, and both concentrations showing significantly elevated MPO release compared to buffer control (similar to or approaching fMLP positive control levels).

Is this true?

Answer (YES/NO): NO